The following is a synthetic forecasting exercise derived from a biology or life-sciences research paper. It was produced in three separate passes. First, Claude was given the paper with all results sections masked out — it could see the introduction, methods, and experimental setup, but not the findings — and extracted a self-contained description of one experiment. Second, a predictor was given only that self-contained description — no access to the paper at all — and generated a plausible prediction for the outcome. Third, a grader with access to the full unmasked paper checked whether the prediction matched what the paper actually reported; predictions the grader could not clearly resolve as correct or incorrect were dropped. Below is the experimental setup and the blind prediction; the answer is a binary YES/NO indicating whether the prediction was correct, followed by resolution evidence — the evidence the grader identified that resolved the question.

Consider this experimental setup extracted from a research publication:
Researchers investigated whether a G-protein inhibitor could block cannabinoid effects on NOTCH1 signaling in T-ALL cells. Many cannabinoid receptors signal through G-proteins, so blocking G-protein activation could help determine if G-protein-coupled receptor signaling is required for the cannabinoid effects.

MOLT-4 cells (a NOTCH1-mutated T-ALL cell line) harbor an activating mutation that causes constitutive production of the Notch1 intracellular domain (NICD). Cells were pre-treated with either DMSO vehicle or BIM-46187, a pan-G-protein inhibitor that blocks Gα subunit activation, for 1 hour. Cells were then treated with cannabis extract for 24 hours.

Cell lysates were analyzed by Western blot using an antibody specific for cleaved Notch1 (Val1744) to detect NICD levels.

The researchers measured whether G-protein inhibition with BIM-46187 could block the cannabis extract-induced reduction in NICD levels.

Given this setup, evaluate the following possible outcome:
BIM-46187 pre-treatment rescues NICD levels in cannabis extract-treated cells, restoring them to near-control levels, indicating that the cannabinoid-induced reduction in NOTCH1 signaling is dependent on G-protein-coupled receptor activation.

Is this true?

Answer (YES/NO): NO